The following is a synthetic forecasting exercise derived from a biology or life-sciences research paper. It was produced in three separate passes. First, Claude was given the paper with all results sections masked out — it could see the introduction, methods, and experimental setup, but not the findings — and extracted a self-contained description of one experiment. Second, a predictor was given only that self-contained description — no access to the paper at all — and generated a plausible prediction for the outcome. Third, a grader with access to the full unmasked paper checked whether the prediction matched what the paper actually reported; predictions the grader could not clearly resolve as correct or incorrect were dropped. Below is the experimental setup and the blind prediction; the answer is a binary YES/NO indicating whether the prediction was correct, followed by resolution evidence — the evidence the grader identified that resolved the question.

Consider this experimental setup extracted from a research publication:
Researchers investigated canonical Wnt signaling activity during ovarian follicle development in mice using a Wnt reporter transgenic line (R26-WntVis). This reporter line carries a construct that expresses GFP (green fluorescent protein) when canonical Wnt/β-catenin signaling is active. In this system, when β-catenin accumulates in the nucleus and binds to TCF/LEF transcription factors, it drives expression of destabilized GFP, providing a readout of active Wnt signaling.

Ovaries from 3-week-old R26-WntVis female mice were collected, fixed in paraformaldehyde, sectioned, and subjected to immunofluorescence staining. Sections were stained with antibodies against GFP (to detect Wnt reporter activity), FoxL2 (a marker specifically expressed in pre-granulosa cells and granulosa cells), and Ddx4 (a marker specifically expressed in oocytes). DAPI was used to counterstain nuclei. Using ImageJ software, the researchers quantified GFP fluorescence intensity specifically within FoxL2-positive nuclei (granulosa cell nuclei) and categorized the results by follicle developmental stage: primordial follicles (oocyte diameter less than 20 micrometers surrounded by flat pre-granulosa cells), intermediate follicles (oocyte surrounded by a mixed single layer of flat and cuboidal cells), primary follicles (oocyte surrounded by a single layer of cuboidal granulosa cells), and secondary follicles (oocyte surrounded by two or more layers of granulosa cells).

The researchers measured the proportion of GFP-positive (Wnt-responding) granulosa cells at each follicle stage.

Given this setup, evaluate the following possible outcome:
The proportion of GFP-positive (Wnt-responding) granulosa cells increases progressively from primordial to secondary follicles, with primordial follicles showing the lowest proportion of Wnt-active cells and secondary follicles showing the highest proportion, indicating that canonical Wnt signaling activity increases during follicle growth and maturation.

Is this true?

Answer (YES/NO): NO